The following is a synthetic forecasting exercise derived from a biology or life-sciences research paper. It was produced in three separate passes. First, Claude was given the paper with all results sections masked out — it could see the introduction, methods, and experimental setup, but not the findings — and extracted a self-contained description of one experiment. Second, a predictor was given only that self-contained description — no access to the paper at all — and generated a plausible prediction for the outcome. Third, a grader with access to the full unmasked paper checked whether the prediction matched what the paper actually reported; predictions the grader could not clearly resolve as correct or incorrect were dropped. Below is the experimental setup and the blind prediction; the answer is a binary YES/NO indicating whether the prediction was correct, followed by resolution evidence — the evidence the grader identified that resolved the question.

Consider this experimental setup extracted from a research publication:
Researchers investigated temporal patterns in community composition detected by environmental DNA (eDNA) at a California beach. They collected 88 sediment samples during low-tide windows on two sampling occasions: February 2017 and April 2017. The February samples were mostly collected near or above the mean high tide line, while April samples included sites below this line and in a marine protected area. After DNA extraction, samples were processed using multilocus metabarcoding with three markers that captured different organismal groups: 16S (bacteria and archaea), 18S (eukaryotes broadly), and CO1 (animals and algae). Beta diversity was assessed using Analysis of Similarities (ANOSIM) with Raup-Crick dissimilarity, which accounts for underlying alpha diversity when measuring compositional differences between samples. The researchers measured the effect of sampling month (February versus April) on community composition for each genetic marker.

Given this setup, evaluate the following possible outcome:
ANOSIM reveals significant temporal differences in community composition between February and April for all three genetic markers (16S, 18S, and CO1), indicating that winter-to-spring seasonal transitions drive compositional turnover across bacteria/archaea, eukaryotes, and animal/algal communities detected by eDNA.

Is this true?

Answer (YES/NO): YES